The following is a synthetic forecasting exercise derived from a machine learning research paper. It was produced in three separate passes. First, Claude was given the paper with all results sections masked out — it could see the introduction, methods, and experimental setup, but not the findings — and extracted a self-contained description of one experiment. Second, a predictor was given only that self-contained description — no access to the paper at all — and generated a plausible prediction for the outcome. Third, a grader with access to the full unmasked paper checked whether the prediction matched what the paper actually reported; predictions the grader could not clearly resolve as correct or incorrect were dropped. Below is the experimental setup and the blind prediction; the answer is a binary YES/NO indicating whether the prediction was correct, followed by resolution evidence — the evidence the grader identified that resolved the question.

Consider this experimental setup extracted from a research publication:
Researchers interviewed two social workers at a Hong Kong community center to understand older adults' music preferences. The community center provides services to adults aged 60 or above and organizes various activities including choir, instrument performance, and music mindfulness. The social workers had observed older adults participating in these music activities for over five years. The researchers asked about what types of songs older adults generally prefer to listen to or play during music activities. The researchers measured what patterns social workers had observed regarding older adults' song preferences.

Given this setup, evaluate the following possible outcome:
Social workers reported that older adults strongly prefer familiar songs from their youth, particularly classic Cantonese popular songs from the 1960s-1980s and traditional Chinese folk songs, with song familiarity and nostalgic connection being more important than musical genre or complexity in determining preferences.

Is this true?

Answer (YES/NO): NO